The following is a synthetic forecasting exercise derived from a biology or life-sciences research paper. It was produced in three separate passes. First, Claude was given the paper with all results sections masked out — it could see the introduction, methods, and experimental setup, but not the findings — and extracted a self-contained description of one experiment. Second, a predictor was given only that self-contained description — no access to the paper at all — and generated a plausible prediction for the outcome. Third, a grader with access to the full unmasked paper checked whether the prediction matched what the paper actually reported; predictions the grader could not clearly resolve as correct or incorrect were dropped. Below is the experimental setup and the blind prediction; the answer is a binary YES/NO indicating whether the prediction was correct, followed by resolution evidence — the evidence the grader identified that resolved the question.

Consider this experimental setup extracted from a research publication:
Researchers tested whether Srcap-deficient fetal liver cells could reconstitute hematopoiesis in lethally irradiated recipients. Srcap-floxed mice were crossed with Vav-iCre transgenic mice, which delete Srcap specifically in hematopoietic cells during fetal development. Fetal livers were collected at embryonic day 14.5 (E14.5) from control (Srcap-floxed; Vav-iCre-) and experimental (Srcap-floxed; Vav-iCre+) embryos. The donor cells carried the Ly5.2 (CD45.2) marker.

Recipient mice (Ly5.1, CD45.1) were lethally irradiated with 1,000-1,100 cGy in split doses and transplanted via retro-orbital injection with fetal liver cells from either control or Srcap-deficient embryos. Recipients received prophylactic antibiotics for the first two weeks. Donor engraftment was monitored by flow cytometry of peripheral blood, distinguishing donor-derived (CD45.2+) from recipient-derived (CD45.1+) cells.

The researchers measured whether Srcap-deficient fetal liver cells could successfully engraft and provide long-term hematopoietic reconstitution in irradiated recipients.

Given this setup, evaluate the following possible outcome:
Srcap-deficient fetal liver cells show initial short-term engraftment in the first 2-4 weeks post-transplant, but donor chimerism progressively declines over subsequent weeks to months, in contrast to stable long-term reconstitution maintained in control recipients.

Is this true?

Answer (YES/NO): NO